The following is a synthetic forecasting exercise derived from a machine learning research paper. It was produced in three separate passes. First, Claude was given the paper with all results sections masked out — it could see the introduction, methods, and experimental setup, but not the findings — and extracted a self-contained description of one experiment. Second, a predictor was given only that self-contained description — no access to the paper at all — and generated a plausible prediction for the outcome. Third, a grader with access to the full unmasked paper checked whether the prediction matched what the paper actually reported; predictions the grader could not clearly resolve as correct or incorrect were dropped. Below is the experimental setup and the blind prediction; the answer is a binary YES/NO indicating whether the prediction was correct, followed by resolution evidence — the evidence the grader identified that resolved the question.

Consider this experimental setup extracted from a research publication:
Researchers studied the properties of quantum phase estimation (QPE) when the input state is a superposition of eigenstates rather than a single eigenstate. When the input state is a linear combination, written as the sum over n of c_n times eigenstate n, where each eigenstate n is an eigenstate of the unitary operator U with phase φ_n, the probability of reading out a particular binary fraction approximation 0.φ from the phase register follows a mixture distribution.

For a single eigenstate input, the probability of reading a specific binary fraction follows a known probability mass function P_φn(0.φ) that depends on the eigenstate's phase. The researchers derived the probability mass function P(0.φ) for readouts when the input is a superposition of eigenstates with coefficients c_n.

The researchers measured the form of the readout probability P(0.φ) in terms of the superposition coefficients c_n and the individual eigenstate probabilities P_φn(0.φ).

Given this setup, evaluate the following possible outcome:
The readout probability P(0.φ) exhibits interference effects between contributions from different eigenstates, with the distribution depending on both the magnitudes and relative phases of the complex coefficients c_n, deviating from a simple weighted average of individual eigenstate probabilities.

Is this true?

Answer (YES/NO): NO